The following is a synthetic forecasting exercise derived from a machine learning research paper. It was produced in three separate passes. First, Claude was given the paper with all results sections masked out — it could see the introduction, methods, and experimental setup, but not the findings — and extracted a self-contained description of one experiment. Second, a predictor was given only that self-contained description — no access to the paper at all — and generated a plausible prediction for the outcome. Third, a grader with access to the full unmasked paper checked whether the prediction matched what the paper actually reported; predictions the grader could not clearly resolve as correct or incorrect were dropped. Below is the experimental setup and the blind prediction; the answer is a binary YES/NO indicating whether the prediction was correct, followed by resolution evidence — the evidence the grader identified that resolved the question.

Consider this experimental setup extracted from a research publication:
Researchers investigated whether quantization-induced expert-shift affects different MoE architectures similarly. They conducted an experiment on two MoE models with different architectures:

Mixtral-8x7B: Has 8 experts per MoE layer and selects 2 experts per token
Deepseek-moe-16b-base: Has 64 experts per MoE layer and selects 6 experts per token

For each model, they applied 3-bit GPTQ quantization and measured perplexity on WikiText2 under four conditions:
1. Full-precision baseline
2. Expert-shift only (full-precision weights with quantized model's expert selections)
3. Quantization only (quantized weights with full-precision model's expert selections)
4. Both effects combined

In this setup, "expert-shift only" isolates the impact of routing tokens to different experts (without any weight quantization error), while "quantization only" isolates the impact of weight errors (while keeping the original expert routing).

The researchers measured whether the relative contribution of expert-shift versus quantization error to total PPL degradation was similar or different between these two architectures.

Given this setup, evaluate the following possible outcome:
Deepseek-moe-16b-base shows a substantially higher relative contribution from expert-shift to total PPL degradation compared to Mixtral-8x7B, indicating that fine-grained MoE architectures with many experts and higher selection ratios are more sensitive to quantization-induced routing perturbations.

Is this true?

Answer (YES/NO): NO